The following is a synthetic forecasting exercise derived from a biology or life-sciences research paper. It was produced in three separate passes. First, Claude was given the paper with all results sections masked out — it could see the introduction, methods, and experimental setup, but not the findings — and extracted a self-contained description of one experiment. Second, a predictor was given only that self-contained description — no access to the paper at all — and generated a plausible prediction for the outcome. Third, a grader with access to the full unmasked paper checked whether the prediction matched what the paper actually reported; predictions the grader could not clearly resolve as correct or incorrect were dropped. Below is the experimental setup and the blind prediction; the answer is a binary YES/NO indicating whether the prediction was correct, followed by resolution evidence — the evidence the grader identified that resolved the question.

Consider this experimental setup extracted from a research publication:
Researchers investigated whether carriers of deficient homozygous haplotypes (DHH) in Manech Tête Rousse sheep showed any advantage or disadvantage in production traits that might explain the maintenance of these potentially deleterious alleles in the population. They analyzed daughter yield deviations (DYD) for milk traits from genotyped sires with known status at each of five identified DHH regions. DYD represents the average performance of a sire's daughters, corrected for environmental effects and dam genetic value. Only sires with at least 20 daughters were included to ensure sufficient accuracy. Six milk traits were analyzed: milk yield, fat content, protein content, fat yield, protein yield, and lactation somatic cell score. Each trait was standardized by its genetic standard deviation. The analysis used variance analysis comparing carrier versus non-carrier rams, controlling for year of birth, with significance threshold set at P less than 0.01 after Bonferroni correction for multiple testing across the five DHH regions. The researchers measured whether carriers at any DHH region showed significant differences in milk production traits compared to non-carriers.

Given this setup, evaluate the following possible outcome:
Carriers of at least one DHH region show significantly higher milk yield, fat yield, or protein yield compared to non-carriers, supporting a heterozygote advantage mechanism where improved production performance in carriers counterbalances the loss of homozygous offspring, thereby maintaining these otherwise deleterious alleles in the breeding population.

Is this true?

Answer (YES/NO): NO